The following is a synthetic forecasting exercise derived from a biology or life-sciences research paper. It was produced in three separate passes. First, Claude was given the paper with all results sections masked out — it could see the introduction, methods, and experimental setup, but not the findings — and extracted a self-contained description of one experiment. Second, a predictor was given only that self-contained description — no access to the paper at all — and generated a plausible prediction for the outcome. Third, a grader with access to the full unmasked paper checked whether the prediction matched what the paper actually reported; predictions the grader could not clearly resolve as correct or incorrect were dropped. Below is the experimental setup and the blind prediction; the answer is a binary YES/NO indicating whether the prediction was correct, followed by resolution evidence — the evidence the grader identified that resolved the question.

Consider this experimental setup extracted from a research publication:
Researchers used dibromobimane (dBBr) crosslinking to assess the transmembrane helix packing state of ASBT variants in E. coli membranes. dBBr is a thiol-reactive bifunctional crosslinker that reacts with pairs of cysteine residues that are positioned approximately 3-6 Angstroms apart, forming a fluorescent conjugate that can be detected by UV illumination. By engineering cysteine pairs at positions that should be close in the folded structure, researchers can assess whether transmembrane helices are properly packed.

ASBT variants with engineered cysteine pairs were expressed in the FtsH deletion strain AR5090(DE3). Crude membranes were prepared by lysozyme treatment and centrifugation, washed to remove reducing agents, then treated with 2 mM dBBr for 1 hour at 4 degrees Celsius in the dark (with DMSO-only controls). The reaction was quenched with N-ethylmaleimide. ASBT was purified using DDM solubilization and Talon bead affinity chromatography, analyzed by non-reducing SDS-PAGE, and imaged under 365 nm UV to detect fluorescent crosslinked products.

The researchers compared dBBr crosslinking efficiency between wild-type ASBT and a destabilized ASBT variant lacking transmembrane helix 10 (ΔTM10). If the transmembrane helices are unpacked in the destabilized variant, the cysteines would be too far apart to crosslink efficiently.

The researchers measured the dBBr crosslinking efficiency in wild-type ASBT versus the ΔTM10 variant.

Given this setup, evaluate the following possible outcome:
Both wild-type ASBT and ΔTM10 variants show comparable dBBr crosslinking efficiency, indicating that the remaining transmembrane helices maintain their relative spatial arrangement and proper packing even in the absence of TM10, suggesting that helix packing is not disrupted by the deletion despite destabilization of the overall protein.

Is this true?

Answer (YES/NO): NO